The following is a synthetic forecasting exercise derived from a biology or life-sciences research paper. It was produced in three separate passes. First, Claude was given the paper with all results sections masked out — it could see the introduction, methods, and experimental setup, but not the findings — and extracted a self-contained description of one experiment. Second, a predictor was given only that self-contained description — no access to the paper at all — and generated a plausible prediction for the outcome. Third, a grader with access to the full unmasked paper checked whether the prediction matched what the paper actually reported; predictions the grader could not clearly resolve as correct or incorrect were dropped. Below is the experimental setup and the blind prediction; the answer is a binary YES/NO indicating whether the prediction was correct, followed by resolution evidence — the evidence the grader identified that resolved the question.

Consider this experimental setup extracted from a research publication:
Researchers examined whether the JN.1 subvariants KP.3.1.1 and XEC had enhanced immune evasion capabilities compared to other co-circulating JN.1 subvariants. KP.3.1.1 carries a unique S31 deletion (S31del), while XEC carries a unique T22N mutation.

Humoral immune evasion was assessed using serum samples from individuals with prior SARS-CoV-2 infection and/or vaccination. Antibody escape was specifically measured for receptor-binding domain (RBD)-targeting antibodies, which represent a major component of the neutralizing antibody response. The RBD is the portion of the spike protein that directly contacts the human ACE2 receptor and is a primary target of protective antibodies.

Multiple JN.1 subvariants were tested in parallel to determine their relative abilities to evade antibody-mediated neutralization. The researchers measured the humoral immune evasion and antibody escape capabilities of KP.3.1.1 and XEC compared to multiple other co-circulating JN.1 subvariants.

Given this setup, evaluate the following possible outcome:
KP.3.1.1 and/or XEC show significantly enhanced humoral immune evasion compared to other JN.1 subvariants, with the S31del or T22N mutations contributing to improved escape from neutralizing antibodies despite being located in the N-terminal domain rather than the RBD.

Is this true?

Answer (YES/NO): YES